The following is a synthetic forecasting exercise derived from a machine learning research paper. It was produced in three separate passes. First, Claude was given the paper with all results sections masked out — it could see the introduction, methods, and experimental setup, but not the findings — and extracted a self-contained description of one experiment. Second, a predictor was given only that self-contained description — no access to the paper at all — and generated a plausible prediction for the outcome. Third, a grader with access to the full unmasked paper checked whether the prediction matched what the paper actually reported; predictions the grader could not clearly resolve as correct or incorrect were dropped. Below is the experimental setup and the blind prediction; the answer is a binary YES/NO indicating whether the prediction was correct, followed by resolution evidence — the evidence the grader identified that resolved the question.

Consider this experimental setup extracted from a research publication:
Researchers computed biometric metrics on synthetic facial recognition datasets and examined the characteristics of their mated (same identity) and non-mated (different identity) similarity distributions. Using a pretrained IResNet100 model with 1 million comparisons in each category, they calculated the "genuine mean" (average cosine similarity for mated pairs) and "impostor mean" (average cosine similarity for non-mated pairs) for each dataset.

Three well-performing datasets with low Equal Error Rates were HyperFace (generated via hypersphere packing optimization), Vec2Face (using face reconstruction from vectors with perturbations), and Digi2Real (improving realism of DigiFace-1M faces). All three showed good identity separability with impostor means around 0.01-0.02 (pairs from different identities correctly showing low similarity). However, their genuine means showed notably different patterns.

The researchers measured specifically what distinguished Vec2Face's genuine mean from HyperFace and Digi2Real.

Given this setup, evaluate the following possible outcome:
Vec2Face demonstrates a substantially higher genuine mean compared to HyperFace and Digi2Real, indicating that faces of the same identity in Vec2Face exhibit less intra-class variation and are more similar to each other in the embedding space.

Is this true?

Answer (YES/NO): NO